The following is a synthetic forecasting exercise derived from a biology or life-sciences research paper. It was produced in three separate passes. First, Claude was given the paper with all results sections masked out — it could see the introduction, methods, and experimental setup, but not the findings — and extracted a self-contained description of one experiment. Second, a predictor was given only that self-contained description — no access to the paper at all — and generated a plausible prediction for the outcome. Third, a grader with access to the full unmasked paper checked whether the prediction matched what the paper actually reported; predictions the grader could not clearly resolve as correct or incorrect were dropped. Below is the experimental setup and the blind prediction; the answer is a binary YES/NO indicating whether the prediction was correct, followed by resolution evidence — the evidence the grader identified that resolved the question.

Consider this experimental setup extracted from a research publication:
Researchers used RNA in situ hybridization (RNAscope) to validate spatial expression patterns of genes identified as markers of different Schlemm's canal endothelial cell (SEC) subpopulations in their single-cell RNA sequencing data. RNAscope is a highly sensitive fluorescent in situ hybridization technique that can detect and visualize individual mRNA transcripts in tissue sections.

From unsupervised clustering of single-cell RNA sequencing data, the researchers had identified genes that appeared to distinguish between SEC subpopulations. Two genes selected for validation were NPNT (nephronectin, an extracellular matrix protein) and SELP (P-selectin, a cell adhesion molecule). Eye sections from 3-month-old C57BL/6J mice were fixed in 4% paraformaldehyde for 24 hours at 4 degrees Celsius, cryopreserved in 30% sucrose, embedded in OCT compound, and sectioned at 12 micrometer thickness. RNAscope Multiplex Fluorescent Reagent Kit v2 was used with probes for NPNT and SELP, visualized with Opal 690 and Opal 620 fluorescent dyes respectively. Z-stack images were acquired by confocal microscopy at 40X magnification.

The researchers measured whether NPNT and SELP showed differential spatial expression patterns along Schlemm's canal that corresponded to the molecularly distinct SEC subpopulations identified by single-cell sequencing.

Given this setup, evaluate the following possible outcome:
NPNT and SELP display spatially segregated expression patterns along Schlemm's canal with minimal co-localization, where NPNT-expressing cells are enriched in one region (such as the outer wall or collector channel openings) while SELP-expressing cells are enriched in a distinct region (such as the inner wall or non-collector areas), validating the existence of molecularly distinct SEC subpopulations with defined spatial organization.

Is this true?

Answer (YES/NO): NO